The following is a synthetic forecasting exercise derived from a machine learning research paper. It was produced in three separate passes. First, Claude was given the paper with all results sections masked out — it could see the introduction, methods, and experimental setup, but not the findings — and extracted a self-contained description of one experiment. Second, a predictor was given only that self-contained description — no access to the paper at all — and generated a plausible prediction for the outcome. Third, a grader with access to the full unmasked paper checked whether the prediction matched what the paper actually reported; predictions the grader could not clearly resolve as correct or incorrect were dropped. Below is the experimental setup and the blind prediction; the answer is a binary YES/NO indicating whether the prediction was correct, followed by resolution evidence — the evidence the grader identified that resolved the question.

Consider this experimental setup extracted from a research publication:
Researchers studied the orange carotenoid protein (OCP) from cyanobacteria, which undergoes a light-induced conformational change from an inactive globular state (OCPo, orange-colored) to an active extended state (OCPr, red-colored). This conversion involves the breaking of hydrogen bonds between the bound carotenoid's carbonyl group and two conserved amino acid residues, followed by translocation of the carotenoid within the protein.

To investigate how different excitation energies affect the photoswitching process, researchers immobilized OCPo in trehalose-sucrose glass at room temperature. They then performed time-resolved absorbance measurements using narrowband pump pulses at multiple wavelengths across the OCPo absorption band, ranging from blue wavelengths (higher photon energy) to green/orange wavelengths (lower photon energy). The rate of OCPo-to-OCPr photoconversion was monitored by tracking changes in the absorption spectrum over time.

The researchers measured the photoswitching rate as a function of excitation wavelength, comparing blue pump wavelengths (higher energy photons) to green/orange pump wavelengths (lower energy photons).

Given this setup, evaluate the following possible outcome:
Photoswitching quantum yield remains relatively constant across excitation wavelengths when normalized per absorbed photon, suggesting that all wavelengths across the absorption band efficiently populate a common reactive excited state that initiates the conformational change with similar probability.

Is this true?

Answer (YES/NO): NO